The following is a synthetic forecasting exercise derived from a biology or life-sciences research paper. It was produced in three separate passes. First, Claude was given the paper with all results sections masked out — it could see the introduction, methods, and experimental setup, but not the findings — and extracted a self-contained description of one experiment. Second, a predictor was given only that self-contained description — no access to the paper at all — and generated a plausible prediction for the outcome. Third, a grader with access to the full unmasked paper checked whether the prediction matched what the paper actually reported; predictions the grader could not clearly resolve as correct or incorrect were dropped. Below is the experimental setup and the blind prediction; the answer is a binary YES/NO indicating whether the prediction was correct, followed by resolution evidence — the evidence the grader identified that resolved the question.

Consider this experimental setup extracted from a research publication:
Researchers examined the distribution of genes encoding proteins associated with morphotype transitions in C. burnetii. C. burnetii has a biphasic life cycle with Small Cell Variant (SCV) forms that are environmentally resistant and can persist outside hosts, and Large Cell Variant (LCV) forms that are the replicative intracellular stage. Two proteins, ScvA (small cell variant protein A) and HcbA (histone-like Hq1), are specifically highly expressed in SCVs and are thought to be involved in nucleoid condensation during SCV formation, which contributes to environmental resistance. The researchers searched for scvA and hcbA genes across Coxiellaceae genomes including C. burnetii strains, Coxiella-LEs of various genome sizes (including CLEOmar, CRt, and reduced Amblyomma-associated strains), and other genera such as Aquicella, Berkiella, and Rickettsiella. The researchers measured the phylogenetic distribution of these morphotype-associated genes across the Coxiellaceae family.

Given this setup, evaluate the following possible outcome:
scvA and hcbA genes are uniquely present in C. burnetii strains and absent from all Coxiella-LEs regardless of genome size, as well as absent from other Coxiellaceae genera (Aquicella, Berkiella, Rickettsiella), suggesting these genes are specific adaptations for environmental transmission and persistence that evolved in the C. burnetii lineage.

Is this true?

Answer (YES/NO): NO